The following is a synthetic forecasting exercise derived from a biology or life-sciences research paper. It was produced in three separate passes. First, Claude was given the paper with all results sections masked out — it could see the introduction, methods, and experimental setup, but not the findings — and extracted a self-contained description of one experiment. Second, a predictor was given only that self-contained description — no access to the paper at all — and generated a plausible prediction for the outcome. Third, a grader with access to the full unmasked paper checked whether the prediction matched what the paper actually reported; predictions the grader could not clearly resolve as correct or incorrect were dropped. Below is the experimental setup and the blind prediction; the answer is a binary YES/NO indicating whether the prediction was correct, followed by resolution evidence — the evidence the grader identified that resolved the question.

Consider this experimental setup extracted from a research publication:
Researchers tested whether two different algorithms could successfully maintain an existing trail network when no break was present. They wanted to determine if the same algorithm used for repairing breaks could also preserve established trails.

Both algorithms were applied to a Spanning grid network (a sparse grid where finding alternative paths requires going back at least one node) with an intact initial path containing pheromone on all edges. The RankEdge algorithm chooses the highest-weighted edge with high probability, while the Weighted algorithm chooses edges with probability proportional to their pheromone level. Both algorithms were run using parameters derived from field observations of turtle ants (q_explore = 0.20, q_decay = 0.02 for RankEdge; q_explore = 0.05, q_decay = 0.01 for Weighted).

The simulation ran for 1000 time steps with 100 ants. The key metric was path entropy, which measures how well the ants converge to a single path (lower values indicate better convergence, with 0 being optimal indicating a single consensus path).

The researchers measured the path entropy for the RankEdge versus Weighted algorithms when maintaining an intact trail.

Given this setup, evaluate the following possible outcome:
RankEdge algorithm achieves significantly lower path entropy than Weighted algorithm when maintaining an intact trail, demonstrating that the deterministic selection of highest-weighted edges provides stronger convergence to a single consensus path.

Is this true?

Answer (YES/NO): YES